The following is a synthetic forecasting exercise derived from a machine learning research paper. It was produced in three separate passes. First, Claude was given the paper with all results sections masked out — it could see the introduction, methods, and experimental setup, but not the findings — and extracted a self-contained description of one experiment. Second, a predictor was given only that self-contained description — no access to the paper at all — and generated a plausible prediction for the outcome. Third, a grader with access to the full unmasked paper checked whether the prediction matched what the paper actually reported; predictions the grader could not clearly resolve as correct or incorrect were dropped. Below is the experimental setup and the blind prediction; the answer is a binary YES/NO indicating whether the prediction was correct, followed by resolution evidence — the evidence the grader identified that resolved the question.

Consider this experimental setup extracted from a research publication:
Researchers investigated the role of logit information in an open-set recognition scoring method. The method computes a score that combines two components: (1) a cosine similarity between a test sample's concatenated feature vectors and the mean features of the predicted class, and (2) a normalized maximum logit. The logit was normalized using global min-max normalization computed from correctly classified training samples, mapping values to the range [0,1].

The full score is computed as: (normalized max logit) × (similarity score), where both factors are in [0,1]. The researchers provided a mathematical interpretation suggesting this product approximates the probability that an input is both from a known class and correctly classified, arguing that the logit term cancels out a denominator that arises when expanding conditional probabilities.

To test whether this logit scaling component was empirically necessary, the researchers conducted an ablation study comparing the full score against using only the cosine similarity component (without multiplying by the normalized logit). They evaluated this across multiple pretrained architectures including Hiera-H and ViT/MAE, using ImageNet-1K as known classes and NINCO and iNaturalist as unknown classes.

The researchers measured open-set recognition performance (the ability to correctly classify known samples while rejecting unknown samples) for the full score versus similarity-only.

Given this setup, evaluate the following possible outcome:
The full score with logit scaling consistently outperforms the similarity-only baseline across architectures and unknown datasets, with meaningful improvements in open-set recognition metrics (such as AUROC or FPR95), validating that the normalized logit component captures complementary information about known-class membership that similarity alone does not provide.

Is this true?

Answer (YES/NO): NO